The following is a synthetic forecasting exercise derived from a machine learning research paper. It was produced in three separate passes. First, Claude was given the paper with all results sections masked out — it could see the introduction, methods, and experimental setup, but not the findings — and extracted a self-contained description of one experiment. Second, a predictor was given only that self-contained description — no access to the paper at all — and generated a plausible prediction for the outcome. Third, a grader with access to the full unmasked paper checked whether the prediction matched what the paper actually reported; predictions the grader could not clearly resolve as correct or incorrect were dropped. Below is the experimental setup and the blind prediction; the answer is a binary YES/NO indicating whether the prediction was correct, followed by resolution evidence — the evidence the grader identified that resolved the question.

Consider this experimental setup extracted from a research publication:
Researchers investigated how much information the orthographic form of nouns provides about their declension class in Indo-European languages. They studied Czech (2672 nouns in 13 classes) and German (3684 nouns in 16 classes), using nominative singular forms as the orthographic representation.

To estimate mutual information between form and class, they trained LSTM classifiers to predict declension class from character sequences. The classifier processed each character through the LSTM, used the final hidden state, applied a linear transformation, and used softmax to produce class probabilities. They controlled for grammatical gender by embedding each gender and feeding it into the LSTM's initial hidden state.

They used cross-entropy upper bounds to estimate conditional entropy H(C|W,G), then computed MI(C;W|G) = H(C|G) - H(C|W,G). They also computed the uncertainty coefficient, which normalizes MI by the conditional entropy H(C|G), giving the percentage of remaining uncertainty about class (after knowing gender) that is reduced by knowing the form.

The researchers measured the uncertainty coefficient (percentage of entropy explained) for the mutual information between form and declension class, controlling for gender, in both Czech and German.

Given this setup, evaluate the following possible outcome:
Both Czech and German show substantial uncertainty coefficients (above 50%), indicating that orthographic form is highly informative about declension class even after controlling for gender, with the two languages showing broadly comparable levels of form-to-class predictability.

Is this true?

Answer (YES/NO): NO